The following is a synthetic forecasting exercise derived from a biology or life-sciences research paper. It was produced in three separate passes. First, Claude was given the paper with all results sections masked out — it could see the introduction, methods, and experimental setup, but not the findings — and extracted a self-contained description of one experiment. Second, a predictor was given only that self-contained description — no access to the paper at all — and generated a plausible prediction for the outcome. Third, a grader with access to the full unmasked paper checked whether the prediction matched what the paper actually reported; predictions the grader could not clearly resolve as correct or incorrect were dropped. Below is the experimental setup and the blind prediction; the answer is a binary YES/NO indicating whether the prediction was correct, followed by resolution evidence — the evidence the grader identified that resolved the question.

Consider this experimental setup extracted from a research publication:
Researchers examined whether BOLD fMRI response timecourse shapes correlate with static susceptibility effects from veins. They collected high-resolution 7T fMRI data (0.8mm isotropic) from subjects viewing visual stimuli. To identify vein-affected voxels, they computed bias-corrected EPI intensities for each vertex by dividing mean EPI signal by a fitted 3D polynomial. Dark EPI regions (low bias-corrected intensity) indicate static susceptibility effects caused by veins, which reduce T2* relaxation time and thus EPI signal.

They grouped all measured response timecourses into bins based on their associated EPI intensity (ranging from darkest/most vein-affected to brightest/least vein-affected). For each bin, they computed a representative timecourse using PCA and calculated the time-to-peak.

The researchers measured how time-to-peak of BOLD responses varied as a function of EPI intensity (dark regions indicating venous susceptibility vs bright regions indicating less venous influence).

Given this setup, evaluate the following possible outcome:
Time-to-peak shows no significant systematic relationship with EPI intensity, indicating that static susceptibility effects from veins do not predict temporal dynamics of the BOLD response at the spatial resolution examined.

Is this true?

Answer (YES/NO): NO